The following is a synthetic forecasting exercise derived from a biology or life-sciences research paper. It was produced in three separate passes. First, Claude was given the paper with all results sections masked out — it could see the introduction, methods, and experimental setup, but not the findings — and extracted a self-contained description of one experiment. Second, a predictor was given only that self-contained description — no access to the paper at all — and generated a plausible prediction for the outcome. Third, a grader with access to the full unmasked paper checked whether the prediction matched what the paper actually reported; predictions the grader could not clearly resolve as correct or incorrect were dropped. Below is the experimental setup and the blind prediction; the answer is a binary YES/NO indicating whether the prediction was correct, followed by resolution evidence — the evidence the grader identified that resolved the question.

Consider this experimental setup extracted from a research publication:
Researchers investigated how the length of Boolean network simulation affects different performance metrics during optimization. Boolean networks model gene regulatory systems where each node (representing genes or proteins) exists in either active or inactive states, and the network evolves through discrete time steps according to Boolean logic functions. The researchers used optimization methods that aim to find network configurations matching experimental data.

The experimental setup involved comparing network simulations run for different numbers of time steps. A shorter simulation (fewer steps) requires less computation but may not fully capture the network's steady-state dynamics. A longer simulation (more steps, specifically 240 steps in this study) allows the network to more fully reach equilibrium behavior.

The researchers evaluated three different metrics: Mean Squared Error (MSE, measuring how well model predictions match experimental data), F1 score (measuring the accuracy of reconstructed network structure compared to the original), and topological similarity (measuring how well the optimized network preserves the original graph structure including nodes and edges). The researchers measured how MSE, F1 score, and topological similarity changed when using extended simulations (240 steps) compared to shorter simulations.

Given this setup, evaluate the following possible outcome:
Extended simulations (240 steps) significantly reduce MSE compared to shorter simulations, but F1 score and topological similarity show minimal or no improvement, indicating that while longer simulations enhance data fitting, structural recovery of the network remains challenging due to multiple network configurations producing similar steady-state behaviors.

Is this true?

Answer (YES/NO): NO